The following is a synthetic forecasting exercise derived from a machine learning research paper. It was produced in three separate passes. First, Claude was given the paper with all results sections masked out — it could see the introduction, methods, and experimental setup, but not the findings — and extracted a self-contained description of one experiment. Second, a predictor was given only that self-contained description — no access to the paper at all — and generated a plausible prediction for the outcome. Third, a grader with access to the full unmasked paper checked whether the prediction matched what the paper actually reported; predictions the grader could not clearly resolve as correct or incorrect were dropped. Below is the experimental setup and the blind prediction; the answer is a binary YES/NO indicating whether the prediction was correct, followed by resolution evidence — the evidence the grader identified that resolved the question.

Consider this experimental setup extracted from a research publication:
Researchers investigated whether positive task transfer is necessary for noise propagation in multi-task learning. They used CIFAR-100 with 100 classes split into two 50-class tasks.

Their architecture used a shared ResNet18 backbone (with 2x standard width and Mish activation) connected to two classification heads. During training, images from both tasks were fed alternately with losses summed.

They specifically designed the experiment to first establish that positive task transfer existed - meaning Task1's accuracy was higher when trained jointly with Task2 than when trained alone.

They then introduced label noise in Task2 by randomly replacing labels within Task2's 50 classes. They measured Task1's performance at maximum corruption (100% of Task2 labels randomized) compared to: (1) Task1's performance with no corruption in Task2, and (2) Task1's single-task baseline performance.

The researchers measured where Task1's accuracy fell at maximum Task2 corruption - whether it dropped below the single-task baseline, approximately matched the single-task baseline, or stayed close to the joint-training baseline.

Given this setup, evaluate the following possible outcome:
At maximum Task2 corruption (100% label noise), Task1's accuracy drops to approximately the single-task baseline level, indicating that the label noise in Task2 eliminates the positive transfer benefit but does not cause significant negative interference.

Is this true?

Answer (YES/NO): YES